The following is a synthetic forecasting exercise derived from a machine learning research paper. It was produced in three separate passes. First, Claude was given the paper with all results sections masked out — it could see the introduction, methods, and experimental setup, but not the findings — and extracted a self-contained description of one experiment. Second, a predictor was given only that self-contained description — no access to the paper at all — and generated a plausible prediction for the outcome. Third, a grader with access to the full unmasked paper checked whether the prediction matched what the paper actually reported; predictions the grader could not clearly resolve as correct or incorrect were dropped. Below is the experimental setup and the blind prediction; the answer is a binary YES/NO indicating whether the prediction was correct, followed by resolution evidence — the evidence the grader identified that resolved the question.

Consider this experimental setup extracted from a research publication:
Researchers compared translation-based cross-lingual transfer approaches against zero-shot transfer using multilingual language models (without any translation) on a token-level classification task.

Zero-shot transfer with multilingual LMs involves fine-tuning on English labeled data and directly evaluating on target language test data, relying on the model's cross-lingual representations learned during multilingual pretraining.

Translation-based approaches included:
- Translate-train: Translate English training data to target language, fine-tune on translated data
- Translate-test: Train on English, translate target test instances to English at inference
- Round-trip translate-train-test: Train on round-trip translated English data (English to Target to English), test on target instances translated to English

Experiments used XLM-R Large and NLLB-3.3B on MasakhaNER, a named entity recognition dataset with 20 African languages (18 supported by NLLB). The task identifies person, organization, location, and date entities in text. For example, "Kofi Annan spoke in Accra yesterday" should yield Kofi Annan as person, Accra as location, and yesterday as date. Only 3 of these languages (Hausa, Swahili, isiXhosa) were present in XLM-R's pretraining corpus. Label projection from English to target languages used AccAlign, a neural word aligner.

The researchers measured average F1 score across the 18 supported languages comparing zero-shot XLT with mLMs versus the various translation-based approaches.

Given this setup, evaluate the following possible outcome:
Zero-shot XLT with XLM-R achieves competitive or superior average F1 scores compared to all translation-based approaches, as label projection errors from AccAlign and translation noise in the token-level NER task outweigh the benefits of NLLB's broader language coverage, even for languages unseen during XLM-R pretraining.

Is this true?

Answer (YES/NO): NO